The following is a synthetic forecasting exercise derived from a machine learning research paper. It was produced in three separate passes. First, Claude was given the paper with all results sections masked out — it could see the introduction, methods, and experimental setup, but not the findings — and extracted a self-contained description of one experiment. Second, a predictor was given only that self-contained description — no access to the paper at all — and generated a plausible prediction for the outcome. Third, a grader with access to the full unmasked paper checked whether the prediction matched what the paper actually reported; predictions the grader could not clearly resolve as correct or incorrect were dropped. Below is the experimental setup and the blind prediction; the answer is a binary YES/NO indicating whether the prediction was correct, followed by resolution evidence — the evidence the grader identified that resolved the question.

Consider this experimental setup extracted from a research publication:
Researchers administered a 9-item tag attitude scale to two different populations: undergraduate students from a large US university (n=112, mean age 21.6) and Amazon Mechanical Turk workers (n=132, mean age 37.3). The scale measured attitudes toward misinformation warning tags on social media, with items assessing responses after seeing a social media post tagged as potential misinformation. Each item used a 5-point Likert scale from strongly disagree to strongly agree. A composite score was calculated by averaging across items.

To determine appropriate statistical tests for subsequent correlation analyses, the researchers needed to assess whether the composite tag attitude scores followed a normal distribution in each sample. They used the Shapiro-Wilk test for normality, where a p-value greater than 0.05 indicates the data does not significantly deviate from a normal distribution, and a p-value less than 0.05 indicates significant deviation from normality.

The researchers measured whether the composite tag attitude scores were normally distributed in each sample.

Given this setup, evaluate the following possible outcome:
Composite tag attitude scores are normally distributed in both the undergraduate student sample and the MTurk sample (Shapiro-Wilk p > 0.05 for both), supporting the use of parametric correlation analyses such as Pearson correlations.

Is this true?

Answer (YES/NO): NO